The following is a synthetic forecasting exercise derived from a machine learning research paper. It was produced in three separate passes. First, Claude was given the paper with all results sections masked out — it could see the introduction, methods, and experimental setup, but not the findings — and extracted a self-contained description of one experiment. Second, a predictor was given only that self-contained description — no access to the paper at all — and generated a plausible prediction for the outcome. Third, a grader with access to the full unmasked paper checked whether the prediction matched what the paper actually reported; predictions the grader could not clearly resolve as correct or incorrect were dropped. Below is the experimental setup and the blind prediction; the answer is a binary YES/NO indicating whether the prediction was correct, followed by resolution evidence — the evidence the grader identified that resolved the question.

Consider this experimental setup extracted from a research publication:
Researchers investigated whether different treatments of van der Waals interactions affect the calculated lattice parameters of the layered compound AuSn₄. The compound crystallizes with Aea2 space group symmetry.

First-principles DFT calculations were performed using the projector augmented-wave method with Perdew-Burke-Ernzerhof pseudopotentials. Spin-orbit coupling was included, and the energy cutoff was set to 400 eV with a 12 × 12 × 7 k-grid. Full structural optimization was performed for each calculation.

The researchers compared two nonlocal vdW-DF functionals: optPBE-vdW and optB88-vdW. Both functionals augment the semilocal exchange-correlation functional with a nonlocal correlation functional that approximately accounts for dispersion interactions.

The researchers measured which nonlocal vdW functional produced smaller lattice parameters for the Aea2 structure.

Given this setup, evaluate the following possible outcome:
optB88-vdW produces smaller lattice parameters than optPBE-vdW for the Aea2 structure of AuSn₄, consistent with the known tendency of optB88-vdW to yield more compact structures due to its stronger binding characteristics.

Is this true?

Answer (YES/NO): YES